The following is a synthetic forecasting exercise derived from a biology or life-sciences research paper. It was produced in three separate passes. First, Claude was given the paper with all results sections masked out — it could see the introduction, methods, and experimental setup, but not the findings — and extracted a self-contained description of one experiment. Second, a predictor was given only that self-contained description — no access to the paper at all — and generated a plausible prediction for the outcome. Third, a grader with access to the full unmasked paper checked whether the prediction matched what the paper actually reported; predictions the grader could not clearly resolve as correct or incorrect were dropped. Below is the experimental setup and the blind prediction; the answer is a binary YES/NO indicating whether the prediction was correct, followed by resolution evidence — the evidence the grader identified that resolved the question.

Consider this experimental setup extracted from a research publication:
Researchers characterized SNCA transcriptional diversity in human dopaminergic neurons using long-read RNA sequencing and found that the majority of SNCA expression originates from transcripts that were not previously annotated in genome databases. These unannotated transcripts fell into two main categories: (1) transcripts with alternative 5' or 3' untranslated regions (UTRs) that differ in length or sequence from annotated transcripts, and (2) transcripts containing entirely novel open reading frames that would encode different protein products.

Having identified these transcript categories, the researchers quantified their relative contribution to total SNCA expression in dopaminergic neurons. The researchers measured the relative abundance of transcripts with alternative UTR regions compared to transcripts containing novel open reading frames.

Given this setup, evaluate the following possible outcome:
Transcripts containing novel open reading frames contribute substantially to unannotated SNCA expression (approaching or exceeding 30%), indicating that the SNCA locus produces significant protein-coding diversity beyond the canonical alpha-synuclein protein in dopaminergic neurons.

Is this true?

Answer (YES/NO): NO